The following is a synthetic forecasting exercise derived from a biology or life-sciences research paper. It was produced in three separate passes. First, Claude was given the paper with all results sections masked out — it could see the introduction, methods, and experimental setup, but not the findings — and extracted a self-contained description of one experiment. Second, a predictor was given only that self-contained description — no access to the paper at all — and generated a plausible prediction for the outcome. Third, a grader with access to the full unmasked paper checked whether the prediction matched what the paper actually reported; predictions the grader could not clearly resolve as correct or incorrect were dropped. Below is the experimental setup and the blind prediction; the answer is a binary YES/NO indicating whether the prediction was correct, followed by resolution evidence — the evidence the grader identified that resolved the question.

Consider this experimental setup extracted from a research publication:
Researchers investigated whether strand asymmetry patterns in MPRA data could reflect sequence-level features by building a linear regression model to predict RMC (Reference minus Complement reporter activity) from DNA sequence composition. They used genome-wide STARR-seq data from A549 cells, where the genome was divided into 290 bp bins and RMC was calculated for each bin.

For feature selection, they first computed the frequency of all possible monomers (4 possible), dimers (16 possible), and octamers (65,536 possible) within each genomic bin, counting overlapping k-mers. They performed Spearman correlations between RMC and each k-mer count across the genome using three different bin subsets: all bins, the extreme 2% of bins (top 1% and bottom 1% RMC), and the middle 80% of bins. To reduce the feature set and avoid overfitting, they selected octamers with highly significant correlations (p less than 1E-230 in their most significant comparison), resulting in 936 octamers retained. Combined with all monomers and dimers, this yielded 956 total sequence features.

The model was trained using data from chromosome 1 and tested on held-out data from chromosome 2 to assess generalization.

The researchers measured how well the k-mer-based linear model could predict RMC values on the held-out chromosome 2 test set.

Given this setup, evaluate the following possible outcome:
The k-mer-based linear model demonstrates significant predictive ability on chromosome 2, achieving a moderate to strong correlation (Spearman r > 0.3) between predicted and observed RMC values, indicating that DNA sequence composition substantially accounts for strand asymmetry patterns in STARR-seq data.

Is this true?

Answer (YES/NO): NO